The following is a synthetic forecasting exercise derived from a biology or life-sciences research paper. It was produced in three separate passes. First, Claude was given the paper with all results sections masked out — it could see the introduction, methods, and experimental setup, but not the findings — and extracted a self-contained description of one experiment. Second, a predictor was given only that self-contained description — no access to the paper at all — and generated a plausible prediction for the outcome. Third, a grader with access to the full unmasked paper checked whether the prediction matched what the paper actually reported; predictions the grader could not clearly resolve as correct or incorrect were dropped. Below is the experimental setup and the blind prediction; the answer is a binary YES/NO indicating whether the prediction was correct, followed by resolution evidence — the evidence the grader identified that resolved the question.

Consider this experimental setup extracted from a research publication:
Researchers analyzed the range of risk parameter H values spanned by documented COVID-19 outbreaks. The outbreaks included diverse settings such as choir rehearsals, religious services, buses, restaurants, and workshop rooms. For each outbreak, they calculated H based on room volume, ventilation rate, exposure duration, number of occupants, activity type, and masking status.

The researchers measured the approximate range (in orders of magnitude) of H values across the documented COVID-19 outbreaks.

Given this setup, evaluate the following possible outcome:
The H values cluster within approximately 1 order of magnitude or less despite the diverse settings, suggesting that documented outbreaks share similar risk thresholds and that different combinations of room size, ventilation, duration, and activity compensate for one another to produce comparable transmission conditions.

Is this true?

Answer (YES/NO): NO